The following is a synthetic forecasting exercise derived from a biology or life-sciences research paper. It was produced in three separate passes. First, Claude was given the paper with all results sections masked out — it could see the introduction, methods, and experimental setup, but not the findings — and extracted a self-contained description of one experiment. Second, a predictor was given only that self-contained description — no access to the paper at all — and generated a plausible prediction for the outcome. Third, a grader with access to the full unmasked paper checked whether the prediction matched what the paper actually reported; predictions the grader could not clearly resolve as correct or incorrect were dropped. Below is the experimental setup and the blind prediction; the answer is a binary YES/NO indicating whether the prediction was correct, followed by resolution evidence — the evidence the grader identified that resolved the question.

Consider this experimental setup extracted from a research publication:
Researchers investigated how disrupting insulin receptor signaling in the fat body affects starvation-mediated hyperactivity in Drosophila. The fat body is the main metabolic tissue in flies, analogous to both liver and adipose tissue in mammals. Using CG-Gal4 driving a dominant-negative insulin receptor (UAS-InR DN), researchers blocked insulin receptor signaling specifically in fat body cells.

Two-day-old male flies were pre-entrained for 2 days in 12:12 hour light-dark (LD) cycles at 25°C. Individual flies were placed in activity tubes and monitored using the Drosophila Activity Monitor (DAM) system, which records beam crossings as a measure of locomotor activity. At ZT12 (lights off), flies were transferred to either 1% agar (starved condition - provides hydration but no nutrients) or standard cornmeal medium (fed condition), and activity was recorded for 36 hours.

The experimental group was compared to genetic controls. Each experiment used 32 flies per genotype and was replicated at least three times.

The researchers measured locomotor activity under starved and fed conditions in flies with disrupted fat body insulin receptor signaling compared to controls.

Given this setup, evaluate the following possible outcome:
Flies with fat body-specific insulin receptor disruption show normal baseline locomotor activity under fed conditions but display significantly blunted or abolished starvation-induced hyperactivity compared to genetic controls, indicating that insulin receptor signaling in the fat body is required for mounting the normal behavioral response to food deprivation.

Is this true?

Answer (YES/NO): NO